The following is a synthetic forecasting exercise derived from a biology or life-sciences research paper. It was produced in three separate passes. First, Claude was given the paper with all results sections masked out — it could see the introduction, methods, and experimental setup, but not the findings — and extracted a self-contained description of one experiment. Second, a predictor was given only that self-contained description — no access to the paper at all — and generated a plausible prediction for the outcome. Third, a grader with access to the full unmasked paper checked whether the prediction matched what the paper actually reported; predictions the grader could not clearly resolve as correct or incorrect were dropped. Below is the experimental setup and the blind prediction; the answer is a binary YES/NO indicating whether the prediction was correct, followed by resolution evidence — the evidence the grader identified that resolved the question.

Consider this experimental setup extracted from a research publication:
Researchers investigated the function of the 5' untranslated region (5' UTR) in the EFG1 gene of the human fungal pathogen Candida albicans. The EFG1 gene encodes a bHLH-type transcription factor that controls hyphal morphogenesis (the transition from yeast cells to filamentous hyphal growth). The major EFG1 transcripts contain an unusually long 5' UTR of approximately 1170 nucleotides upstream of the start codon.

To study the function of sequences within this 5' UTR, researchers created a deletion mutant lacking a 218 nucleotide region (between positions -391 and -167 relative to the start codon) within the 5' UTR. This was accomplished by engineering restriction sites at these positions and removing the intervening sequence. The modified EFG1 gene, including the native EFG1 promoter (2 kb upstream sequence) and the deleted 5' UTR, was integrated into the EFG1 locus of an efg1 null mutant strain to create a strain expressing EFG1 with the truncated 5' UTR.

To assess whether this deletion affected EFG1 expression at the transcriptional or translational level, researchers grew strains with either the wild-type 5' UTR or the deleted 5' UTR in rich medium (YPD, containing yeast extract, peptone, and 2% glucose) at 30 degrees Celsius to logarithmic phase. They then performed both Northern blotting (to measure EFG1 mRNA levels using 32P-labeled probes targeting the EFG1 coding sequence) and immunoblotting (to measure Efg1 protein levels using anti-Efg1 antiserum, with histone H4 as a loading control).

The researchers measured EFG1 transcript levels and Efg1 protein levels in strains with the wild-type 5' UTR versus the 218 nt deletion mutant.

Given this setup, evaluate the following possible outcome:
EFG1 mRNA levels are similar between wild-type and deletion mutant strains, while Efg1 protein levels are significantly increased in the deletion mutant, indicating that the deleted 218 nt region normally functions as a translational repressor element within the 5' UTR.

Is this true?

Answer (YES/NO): NO